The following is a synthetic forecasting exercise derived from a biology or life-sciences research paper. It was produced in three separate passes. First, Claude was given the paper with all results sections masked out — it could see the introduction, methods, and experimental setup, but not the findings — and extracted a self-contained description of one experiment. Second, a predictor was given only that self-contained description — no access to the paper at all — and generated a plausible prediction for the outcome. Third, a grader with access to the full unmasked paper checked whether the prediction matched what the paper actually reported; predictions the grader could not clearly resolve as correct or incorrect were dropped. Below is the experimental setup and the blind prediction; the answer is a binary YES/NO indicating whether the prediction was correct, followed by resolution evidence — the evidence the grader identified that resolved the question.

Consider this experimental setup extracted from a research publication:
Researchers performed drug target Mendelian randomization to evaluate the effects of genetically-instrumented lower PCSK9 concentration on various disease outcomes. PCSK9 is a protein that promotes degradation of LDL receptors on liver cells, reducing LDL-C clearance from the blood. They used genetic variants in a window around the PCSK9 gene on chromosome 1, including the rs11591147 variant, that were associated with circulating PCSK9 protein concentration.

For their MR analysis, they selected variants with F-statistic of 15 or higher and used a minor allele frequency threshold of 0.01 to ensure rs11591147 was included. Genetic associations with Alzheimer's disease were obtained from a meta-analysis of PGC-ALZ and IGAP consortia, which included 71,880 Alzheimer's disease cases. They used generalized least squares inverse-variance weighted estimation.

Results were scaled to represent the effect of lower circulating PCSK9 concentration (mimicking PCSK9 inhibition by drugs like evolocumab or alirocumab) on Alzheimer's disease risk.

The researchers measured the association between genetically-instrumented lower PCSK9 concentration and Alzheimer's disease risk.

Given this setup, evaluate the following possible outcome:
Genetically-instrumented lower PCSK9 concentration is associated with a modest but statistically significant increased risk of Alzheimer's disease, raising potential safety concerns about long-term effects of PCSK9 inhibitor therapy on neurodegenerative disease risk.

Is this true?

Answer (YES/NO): NO